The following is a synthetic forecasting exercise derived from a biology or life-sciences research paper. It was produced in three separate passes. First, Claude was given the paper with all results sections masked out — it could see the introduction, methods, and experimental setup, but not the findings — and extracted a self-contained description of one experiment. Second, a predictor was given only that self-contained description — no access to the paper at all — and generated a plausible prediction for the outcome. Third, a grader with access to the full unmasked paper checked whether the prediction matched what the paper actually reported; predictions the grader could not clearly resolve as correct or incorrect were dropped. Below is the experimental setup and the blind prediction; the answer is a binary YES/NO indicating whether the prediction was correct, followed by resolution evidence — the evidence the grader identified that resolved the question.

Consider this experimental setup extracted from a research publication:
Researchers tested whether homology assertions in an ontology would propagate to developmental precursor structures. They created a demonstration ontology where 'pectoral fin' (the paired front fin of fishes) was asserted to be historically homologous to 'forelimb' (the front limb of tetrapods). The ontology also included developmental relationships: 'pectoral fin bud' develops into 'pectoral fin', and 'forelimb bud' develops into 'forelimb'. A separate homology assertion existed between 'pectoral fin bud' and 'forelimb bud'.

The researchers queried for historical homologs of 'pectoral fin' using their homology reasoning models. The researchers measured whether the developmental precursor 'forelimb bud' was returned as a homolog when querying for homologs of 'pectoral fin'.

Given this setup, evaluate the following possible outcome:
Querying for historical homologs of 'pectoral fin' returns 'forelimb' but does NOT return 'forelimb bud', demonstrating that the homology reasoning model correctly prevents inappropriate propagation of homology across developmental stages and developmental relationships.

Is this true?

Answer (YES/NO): YES